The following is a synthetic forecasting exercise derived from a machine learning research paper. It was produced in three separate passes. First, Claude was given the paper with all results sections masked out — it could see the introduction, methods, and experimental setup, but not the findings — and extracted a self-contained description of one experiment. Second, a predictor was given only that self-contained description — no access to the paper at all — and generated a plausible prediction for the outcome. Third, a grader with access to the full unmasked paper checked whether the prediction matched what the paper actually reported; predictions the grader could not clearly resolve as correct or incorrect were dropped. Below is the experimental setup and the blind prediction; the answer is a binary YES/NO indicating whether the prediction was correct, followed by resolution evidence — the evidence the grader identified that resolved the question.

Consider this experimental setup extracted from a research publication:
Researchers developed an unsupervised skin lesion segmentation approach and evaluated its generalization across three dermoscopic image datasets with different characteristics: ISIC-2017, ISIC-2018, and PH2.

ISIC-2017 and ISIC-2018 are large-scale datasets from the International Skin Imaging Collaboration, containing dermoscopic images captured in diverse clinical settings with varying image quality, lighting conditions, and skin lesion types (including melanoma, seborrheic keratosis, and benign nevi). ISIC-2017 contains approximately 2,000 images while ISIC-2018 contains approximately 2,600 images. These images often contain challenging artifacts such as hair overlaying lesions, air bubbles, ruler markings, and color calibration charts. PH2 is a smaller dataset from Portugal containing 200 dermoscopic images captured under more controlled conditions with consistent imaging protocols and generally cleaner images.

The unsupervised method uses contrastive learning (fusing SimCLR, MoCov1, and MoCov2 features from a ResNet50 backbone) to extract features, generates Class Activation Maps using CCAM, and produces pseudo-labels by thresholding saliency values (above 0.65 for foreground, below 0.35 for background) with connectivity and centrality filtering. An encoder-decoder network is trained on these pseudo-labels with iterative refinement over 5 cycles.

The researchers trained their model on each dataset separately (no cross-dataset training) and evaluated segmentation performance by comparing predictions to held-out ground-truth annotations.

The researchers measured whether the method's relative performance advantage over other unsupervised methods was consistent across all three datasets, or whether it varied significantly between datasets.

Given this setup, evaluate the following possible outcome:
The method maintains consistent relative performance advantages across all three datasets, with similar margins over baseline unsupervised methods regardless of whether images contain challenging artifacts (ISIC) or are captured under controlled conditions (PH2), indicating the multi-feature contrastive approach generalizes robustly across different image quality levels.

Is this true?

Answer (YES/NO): NO